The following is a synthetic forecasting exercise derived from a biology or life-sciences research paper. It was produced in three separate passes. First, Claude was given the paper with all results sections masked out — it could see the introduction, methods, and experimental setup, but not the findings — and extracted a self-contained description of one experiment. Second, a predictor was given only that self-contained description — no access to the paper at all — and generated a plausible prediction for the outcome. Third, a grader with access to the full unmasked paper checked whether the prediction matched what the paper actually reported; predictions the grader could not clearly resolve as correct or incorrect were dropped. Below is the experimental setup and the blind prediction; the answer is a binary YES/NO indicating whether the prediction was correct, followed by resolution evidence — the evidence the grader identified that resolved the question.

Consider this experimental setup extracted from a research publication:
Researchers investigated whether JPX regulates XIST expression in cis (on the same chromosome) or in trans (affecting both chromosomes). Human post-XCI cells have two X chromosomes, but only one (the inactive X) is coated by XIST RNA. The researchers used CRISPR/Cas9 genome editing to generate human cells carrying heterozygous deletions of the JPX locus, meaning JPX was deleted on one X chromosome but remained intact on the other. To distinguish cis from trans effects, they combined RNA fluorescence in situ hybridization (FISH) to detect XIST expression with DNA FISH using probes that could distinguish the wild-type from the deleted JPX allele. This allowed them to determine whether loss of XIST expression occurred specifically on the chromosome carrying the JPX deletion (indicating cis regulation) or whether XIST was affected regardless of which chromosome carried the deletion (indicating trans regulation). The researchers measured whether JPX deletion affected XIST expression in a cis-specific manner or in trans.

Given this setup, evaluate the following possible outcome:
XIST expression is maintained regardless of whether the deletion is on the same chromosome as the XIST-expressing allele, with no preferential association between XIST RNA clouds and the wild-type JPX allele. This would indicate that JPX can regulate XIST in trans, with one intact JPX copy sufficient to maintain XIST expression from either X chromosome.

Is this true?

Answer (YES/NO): NO